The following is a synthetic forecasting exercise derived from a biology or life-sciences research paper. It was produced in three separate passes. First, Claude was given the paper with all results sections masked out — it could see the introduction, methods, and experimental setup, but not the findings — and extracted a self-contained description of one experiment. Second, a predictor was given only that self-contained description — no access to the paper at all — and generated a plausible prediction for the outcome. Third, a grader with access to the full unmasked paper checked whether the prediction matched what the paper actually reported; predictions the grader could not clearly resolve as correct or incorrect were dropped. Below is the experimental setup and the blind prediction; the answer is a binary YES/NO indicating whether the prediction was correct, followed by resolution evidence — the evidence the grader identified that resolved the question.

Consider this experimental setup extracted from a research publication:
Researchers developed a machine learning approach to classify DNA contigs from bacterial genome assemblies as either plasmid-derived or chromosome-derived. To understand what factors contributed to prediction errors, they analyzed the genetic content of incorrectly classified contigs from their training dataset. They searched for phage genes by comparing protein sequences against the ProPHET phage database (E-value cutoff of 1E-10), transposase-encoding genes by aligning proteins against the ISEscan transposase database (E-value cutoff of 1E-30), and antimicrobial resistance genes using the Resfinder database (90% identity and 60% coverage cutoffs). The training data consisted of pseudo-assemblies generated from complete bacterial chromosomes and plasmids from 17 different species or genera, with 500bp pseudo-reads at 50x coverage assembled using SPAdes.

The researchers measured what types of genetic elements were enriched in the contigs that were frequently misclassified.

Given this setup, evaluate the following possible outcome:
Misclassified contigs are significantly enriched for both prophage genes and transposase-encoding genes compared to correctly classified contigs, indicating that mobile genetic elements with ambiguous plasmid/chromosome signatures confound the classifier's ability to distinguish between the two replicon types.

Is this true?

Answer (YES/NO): YES